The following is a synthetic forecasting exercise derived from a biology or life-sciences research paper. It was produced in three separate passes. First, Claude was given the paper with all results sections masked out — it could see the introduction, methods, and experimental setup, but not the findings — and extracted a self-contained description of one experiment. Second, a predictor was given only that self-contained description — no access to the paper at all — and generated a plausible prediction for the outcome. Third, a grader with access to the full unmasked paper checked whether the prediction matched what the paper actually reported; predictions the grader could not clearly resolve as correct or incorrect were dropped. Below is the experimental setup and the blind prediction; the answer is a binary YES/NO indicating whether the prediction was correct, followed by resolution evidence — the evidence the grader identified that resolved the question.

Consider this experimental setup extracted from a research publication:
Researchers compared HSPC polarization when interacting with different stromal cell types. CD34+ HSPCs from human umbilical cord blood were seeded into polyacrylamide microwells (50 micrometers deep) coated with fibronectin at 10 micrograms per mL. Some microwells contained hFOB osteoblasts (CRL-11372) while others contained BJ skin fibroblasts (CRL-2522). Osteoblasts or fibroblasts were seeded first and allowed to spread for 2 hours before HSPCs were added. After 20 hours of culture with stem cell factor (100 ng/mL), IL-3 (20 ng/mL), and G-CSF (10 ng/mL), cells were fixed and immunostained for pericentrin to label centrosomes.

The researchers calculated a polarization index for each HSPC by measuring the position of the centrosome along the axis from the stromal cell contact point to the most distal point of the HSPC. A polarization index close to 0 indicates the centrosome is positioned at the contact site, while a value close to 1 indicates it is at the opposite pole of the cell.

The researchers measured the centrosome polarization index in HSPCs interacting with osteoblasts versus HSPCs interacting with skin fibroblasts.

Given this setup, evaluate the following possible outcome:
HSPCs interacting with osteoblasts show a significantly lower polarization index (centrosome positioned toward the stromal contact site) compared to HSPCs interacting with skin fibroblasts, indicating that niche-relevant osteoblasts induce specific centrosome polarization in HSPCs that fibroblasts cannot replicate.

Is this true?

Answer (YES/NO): YES